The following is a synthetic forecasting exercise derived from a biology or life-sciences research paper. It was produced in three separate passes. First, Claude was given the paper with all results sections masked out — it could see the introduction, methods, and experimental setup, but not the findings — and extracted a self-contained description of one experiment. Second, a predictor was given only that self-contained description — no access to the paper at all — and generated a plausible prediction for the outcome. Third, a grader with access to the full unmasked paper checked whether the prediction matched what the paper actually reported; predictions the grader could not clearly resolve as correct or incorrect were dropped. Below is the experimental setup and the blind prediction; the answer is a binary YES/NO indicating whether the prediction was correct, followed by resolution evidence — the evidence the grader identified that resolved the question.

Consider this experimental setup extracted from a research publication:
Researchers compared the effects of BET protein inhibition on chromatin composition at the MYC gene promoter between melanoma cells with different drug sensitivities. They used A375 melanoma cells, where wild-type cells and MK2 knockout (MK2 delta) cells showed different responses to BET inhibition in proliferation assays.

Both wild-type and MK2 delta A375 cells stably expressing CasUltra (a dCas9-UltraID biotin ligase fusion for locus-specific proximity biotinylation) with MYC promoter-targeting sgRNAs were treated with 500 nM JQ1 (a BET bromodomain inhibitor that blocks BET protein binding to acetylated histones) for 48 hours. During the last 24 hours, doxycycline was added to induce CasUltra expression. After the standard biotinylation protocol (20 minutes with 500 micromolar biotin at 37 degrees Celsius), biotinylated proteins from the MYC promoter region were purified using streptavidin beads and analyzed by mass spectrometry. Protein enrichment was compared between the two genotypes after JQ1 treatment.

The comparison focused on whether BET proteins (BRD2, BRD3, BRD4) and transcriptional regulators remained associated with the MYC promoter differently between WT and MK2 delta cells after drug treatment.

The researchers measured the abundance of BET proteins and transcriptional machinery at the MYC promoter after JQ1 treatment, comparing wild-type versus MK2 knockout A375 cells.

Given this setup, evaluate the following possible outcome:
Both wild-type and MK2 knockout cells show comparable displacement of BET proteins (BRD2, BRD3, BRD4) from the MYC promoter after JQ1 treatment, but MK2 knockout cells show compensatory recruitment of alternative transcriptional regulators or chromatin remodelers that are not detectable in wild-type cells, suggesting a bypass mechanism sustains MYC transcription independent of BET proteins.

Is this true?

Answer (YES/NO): NO